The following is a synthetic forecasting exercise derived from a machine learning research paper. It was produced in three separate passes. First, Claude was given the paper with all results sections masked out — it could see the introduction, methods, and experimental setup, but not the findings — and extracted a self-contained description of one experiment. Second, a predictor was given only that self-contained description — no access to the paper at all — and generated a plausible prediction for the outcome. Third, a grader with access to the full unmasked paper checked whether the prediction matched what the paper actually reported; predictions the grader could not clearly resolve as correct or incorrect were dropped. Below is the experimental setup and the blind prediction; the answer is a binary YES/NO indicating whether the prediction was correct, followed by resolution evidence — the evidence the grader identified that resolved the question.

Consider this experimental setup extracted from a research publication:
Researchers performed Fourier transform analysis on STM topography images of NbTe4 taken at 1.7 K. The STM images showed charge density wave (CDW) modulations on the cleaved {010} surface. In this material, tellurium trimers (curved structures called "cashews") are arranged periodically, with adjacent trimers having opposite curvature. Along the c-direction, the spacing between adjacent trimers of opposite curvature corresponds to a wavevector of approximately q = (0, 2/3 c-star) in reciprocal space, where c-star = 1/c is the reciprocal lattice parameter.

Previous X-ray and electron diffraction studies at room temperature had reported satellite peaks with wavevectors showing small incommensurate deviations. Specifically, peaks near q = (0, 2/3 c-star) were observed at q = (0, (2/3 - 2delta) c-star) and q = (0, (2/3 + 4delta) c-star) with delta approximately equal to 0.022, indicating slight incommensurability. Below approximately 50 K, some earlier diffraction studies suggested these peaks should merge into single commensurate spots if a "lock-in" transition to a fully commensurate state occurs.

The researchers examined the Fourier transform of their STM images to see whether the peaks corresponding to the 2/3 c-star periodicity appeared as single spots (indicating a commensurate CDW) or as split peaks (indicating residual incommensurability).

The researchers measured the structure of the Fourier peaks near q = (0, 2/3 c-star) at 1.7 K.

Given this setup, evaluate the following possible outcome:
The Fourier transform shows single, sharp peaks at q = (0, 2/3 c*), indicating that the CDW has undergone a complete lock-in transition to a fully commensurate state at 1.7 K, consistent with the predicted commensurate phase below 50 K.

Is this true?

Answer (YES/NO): NO